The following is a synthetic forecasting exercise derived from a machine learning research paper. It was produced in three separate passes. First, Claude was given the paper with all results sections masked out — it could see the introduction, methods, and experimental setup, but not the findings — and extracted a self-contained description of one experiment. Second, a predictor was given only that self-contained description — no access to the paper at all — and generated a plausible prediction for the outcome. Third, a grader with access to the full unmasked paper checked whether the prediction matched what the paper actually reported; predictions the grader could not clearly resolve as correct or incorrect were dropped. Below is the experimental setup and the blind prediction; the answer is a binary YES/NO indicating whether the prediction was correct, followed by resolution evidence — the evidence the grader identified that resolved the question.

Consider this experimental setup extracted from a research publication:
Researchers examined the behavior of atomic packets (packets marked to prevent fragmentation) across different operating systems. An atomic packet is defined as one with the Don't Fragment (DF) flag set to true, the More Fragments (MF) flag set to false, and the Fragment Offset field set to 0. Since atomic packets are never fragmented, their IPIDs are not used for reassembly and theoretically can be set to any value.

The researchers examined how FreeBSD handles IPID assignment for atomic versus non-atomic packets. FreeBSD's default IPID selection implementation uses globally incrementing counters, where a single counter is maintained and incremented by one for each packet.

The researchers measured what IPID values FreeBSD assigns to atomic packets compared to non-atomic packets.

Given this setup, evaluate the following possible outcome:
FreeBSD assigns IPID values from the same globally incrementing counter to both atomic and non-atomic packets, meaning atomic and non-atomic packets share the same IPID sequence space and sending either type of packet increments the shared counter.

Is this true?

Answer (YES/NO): NO